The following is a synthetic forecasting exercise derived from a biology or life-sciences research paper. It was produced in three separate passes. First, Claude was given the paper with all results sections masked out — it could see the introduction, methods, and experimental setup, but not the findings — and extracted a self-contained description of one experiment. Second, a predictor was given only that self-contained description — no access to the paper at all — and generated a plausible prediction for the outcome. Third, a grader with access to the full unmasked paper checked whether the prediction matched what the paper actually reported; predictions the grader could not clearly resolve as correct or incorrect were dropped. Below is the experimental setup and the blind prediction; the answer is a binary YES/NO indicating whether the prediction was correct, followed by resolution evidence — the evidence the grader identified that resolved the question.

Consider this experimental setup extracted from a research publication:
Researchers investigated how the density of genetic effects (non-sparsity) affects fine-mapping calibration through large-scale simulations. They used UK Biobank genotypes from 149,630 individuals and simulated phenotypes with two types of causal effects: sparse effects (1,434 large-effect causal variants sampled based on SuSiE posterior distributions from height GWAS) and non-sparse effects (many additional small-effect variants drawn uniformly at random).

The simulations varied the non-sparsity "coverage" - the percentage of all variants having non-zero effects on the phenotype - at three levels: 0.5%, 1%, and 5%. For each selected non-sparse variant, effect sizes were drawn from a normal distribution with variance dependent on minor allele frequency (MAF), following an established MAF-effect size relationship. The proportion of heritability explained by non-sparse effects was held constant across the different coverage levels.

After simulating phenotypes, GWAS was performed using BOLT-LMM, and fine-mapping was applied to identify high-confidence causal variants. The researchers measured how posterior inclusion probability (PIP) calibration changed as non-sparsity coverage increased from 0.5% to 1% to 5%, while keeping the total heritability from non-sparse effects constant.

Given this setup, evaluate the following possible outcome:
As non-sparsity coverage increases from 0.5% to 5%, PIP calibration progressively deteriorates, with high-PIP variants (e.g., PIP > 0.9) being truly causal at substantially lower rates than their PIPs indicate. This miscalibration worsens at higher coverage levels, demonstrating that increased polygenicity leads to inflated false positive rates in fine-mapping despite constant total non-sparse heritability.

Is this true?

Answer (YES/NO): NO